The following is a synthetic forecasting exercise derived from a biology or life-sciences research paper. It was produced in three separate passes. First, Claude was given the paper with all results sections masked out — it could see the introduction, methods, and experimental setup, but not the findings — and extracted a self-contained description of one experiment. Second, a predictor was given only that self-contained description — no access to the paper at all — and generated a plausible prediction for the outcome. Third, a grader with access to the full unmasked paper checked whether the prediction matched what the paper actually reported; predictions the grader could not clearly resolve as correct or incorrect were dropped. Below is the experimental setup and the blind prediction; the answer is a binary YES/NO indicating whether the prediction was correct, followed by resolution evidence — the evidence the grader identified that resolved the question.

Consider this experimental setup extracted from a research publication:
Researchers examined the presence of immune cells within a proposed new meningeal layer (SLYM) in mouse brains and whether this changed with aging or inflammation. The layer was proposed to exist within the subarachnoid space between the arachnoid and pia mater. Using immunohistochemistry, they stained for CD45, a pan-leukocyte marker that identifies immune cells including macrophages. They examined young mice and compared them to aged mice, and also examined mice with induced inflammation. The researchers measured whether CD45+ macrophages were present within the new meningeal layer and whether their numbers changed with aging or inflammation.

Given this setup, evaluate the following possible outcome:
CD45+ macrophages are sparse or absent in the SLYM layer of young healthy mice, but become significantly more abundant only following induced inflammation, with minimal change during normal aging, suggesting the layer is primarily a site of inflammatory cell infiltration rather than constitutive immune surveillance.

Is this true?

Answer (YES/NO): NO